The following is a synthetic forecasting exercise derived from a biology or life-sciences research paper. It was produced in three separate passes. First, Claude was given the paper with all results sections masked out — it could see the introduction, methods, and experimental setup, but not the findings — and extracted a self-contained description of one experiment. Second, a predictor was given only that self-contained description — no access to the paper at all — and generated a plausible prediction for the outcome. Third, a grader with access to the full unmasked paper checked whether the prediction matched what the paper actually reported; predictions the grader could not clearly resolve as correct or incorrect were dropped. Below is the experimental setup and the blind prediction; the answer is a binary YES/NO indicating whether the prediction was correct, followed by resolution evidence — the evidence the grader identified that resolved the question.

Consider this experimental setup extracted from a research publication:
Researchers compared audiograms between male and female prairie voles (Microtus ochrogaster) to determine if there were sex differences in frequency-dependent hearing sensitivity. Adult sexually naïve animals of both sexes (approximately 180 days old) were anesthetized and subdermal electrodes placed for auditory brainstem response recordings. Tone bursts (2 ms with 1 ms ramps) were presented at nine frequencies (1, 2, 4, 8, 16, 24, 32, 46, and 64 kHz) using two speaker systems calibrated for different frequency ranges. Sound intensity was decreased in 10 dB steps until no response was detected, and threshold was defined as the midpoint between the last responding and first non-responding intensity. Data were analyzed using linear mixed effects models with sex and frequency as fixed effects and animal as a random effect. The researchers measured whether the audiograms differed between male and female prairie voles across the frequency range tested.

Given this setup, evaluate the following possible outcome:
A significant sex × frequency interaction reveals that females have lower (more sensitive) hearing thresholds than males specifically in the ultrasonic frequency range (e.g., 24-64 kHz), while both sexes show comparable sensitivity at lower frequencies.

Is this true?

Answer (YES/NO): NO